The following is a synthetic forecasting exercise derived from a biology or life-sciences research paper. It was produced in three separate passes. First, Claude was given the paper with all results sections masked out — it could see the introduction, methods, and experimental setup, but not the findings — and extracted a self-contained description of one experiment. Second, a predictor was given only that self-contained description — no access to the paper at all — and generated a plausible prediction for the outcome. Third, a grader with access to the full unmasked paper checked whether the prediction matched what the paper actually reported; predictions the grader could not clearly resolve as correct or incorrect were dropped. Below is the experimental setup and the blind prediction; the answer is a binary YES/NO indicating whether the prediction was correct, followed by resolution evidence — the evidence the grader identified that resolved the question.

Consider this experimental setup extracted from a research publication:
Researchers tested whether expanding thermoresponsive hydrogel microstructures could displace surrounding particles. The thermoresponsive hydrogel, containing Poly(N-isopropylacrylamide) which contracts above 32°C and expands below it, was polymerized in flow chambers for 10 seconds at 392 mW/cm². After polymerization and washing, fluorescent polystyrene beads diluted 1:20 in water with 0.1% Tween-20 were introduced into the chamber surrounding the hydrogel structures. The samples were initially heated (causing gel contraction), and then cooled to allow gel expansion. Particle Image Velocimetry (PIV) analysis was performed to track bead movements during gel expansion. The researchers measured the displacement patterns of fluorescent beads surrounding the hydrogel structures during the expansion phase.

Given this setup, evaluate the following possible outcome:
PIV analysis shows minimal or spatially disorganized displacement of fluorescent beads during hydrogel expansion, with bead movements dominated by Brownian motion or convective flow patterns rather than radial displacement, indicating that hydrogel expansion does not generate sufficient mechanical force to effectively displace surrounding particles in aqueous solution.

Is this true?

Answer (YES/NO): NO